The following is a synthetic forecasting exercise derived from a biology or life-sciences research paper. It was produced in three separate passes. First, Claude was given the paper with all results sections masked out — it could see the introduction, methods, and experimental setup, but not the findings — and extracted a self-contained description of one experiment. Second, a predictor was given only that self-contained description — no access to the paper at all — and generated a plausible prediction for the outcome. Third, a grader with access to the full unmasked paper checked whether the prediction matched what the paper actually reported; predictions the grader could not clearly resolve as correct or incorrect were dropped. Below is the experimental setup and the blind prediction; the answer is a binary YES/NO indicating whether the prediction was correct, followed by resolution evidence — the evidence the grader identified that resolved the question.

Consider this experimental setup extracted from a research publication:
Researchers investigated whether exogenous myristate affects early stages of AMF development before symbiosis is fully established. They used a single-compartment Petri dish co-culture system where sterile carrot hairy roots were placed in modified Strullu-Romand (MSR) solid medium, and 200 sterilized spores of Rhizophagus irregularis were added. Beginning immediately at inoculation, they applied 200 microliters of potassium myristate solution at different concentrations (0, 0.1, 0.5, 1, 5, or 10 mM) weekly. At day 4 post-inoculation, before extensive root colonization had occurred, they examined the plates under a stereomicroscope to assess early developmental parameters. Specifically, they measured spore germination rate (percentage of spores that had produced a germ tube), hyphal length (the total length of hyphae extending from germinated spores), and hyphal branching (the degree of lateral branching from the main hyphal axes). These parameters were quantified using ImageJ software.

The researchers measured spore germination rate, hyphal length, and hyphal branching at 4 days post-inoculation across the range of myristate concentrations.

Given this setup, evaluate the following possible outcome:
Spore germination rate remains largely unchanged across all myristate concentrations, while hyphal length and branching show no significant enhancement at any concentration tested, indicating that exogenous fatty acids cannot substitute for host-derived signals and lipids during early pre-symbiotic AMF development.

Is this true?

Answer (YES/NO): NO